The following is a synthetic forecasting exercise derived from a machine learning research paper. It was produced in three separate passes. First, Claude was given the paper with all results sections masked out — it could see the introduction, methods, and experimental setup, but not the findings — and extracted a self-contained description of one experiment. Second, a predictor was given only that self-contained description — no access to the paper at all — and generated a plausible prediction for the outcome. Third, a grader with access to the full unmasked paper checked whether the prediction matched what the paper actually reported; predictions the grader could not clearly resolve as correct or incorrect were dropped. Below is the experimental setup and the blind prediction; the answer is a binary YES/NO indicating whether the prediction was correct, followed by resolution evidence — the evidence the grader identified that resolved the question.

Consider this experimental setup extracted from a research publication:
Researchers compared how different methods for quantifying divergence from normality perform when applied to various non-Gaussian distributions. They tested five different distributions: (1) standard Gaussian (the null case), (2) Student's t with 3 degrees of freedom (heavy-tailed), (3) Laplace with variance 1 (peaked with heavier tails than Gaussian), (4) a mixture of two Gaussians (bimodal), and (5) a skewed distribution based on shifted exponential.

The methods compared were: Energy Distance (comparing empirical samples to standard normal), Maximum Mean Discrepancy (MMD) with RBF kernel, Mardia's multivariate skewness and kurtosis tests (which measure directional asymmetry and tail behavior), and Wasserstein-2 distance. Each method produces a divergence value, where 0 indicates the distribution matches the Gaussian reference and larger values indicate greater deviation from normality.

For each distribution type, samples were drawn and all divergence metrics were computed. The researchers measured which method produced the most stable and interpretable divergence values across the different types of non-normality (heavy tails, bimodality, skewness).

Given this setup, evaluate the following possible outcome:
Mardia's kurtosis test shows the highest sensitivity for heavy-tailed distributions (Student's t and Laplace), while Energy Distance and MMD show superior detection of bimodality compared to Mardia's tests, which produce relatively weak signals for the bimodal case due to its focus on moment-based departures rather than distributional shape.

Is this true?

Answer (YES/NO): NO